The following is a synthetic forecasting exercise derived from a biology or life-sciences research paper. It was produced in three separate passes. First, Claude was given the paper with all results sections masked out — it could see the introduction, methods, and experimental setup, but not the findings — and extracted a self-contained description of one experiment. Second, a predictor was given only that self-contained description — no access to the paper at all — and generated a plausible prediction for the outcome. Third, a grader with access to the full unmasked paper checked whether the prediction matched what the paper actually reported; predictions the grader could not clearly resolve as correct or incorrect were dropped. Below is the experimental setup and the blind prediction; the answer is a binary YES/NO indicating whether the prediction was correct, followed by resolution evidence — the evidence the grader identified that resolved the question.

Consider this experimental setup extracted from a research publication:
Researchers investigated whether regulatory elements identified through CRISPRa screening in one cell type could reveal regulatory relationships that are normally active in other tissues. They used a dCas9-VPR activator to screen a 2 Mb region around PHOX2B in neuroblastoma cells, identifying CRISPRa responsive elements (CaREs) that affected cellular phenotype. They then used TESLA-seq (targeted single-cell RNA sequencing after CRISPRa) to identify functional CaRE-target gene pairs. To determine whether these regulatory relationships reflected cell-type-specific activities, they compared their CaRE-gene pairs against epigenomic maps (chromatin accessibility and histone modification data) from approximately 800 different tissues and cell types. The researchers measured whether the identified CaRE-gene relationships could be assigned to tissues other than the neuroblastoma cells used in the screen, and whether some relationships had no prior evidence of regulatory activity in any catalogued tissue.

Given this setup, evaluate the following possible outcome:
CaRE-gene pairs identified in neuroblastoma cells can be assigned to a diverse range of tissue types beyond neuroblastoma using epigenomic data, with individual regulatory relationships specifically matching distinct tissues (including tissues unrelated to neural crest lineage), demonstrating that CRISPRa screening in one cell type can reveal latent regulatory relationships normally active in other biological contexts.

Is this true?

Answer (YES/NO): YES